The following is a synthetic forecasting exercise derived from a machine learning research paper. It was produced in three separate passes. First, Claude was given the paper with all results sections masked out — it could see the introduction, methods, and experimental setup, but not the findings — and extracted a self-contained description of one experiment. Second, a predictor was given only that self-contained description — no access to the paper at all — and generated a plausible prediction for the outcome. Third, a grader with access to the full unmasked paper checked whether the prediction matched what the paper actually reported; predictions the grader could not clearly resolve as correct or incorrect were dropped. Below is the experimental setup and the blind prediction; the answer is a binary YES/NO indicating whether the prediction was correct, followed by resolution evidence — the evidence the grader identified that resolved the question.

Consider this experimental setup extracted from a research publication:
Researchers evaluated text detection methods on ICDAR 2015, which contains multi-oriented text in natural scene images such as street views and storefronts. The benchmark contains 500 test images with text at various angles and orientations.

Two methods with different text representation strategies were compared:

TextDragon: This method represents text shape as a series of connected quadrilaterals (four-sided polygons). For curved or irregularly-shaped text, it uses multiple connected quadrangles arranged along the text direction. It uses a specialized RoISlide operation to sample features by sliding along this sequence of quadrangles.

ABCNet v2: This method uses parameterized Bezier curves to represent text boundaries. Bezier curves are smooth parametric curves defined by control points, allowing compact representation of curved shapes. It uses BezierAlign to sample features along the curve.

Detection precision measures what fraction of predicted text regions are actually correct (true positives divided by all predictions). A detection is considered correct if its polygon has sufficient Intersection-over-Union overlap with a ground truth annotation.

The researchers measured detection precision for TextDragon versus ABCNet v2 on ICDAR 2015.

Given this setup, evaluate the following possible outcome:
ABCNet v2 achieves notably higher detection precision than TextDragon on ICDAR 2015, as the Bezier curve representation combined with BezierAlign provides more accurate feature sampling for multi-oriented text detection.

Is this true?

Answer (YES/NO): NO